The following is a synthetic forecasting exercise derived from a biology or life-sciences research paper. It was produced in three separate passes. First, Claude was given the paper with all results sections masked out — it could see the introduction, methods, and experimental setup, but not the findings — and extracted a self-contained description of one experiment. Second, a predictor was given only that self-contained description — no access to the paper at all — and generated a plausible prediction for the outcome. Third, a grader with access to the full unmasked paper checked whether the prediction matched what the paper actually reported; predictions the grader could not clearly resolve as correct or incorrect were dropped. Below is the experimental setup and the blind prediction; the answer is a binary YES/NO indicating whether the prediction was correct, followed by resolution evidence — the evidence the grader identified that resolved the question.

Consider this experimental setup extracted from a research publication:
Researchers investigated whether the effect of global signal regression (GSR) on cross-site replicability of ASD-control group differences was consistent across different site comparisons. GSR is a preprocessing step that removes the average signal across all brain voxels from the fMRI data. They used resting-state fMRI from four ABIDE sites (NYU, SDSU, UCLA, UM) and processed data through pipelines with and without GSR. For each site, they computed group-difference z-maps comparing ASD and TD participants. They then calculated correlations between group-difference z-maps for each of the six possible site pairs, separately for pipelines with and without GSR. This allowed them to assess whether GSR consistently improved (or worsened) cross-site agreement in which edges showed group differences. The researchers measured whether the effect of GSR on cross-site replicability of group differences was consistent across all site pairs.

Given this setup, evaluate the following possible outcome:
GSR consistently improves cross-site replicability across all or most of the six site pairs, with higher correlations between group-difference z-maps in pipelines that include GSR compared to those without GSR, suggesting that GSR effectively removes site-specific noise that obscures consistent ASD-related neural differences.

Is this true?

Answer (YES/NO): NO